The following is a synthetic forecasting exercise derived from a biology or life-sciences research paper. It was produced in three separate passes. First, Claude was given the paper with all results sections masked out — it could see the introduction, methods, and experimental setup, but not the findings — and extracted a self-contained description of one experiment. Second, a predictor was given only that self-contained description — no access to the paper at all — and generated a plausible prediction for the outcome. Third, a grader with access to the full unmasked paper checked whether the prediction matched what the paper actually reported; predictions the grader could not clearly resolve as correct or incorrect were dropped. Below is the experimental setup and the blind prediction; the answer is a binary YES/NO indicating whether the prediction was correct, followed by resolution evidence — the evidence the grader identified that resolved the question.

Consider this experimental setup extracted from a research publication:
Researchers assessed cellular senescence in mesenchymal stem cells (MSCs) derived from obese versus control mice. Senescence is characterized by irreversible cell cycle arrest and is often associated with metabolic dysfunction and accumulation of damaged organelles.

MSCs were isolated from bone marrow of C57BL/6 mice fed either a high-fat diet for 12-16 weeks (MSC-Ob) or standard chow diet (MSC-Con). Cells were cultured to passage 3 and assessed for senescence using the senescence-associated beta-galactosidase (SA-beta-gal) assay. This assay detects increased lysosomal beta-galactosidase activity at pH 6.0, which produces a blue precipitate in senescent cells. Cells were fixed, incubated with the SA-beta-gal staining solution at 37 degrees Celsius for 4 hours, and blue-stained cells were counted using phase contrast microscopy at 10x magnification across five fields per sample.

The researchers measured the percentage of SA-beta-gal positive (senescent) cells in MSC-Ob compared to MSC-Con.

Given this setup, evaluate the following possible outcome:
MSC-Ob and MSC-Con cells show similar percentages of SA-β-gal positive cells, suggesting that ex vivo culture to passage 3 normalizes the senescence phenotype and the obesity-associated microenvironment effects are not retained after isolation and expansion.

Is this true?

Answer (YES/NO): NO